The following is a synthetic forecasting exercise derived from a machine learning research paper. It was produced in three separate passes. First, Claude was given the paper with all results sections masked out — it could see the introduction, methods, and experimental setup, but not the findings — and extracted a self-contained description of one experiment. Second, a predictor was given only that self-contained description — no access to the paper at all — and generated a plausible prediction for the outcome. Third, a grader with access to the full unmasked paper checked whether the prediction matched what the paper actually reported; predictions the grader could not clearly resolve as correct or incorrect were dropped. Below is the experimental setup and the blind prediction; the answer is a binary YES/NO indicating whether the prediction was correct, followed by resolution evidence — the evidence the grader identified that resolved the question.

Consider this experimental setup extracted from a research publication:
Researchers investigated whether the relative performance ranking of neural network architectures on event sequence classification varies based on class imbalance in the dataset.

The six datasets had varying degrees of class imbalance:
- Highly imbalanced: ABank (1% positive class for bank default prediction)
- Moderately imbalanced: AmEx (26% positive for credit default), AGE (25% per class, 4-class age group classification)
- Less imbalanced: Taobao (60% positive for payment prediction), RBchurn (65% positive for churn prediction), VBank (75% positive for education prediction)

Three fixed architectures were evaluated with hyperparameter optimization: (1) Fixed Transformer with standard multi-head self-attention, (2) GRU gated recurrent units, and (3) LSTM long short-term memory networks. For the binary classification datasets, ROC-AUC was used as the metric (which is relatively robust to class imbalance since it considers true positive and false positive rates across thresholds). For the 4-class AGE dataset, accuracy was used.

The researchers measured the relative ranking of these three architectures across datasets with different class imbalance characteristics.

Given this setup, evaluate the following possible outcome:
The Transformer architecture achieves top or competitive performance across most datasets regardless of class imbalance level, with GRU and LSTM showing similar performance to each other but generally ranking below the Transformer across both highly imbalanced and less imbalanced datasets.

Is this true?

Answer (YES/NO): NO